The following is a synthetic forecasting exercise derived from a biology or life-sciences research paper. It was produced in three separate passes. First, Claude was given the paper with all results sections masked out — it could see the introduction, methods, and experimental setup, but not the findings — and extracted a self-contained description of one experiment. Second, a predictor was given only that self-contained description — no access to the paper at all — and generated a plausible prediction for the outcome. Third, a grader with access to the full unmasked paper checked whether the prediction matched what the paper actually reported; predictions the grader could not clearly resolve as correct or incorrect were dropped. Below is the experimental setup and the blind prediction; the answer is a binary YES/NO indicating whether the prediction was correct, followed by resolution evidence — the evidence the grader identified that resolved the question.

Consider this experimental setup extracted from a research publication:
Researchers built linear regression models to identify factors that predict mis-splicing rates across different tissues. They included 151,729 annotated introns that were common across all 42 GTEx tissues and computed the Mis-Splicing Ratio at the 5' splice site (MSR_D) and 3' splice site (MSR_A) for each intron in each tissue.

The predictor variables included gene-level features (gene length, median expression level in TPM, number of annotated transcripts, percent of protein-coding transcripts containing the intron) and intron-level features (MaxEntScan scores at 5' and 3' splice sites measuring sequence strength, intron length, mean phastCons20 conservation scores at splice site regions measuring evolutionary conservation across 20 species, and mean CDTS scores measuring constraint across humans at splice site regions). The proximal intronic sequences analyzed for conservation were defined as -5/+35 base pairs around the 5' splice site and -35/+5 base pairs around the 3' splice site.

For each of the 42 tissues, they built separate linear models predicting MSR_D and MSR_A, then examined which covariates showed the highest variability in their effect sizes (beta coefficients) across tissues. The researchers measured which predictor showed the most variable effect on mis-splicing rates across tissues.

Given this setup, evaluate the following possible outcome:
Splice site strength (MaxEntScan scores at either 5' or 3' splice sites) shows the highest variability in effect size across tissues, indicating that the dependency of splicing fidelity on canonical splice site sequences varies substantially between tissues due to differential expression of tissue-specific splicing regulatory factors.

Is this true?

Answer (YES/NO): NO